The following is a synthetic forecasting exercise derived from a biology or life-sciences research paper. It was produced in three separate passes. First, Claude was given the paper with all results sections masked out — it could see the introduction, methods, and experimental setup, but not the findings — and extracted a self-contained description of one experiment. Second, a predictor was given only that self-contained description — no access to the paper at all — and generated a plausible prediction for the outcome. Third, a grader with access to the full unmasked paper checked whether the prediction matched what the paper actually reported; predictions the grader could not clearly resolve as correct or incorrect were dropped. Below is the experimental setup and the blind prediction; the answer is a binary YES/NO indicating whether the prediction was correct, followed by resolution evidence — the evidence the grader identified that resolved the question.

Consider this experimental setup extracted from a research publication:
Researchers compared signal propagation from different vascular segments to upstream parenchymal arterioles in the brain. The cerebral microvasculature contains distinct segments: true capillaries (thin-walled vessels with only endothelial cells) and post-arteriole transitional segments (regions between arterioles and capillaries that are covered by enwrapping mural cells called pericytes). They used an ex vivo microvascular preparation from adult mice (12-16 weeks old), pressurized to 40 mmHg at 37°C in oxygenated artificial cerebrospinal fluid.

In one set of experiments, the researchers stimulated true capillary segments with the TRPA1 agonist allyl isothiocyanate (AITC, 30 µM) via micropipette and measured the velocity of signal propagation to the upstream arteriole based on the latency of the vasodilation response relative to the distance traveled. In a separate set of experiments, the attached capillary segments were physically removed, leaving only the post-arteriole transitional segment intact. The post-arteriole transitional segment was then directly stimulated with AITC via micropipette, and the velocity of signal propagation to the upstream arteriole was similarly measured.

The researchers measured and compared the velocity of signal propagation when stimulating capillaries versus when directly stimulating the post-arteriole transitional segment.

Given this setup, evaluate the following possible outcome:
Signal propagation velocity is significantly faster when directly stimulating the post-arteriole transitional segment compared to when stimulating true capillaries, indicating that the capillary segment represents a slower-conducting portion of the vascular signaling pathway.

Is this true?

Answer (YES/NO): YES